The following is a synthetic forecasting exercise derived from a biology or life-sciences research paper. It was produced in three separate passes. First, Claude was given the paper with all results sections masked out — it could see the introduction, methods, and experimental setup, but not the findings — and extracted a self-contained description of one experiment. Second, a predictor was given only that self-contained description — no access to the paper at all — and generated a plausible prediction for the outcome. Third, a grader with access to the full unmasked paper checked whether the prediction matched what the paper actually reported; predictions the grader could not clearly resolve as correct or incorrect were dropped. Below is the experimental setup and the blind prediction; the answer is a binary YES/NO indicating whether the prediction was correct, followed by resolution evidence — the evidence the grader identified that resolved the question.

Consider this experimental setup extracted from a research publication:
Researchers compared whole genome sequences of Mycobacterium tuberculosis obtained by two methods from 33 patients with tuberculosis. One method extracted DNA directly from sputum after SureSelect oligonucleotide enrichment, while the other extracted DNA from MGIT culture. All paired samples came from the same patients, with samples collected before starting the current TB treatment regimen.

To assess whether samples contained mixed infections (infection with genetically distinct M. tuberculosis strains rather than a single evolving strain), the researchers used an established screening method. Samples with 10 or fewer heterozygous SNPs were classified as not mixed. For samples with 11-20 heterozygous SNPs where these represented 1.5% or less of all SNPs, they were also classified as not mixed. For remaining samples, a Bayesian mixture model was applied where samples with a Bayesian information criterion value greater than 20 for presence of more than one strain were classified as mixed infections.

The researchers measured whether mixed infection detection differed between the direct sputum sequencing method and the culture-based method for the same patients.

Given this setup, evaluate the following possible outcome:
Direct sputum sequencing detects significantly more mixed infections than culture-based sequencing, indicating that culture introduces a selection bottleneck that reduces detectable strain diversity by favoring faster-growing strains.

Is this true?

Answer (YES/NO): NO